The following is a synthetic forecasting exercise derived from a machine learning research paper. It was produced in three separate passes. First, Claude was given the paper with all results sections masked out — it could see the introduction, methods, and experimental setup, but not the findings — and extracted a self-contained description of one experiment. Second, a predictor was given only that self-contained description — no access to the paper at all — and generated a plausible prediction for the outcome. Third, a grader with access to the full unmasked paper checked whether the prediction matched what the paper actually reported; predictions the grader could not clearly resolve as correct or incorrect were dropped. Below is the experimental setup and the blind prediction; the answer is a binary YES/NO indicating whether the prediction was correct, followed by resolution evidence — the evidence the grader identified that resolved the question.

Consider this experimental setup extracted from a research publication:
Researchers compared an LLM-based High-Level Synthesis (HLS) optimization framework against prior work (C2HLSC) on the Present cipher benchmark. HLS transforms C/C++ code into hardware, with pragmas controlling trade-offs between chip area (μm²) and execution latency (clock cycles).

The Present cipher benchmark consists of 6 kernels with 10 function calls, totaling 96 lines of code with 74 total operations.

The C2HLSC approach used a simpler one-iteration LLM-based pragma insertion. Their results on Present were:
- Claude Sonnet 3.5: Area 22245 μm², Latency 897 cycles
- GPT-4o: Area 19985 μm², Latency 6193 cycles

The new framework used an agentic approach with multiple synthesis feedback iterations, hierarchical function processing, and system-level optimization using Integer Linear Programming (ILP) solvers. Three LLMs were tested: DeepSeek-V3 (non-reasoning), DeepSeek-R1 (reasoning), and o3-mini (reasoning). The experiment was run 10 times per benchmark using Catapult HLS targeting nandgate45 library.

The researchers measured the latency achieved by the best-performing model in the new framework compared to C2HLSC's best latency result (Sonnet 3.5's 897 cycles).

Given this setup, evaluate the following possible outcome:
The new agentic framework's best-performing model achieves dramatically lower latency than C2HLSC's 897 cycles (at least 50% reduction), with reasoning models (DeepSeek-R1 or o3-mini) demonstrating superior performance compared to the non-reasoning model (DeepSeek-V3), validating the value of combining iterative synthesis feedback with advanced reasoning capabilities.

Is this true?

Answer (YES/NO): NO